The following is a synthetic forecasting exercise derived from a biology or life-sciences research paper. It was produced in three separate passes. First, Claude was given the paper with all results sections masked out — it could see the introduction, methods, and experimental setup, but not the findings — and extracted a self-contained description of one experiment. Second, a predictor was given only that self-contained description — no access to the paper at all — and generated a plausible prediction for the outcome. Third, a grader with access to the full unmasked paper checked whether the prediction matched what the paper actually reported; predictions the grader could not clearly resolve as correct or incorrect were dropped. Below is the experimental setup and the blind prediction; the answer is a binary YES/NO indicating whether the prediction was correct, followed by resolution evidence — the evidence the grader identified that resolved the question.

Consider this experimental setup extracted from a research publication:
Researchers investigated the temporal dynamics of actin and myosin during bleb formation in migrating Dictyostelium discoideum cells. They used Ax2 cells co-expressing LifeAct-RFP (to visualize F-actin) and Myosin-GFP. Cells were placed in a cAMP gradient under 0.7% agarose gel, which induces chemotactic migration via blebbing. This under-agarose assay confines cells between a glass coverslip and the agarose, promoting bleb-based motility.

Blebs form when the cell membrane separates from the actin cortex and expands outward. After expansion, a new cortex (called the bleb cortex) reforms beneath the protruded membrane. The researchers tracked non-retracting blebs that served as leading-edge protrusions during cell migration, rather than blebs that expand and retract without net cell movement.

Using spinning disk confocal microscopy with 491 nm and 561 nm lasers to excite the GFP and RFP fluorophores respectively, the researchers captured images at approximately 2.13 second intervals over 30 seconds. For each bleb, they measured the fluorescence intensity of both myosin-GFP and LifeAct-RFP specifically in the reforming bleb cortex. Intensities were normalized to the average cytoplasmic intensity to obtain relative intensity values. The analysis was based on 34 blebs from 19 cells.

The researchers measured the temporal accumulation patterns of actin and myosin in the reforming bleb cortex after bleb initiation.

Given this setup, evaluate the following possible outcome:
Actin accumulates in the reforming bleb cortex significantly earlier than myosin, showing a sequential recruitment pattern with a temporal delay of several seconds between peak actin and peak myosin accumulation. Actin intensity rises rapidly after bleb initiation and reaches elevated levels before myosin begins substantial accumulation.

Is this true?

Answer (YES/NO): YES